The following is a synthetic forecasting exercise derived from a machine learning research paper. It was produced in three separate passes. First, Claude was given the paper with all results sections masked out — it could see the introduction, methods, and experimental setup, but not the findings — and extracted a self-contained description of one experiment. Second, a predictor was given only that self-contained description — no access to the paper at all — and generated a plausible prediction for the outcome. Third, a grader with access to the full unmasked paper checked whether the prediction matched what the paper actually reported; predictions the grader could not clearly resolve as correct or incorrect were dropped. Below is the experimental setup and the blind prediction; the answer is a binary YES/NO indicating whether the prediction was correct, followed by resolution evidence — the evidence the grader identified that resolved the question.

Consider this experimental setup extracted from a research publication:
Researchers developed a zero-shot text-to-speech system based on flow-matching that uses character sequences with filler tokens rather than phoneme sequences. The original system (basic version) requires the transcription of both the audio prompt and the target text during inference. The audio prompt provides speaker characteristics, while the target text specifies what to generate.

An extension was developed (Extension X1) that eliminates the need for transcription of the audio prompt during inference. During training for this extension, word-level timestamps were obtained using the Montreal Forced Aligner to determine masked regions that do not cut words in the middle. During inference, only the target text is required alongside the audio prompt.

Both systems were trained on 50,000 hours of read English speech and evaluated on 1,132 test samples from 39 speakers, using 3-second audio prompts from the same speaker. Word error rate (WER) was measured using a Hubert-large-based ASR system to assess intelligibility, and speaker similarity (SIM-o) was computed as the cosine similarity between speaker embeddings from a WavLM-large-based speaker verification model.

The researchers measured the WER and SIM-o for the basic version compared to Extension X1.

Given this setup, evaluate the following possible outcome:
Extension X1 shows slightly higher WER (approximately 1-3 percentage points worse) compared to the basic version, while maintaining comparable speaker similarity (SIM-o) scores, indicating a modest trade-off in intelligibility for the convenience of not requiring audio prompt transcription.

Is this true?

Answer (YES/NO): NO